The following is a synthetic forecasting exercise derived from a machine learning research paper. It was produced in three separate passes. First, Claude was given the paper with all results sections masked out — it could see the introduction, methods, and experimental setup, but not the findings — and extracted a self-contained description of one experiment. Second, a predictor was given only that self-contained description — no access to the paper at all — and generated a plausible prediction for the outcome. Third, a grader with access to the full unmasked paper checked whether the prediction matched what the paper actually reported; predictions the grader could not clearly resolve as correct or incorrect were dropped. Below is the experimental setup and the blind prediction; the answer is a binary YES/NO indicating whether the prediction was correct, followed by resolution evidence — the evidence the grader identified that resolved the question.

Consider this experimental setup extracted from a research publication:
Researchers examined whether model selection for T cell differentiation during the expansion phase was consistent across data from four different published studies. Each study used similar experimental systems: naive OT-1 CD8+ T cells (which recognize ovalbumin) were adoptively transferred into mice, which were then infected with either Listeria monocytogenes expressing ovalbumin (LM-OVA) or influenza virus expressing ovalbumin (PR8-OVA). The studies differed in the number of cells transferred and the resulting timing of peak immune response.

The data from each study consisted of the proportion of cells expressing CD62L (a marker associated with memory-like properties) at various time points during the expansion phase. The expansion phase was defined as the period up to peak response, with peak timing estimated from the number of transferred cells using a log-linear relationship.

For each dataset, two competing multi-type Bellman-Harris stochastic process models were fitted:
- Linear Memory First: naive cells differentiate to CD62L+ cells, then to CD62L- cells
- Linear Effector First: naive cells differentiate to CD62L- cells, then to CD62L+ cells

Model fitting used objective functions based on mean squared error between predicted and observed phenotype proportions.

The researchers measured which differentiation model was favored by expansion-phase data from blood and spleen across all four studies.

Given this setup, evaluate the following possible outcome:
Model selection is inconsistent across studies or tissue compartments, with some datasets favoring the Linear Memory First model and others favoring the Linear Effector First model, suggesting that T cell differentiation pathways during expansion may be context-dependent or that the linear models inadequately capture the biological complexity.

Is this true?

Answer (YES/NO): NO